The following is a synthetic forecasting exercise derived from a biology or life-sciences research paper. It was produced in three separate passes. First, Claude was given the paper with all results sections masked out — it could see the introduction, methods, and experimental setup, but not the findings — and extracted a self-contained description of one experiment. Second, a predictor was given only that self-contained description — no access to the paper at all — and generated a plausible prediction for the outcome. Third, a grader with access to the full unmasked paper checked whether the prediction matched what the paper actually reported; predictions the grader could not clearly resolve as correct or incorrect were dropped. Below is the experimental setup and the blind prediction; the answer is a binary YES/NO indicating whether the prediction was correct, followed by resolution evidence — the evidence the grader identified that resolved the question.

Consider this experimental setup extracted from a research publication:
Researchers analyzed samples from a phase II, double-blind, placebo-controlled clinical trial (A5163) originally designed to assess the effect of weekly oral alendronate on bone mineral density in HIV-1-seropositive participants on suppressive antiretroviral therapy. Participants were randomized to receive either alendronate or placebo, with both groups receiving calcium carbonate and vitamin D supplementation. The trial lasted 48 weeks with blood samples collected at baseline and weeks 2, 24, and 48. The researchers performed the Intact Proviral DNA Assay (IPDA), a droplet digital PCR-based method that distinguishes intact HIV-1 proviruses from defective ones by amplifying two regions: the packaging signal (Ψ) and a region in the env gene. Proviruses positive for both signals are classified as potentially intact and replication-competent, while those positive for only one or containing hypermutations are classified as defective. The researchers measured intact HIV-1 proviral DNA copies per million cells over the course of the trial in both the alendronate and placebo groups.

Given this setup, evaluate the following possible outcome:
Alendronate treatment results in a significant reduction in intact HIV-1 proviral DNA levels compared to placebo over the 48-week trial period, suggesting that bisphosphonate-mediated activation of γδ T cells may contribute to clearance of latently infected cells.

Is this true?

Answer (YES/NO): NO